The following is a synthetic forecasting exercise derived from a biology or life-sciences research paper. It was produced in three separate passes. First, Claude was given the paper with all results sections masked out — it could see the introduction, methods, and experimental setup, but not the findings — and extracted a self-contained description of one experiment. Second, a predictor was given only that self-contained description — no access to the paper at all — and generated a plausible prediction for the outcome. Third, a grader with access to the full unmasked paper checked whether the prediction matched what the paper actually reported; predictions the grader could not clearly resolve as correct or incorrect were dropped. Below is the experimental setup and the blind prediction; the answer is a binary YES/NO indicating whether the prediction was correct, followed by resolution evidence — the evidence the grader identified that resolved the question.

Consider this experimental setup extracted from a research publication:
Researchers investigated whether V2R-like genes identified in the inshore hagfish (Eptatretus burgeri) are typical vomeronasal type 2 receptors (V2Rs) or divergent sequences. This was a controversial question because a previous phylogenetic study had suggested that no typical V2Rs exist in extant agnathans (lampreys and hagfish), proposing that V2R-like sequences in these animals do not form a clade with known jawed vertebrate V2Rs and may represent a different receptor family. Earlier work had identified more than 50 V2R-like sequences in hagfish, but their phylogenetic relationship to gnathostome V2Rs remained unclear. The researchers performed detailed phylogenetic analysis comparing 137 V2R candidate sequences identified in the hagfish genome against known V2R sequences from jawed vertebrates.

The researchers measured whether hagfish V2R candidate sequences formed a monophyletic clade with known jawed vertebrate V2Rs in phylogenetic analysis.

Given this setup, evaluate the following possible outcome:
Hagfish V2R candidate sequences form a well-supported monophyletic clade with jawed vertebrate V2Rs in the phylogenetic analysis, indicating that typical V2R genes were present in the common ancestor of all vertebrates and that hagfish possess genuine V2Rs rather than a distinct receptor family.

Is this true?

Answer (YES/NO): YES